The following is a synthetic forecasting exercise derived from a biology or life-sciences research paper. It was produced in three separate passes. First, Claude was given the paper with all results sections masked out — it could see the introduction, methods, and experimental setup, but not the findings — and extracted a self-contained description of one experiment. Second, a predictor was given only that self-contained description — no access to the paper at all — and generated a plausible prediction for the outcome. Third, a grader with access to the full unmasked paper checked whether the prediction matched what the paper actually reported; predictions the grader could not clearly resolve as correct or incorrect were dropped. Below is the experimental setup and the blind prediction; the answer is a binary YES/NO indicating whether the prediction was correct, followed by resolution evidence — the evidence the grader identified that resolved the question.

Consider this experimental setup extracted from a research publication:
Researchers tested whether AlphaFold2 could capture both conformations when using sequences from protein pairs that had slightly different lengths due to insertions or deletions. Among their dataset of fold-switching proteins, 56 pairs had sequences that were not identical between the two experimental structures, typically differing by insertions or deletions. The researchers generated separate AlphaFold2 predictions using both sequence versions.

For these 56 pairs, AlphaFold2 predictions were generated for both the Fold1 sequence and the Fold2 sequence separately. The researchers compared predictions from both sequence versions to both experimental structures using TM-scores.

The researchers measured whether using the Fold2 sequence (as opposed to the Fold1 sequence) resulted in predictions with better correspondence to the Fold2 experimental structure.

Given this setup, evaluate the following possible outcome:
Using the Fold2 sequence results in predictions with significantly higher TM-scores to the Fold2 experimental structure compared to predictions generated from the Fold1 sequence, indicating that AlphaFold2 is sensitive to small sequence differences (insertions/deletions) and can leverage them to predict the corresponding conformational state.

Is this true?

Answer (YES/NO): NO